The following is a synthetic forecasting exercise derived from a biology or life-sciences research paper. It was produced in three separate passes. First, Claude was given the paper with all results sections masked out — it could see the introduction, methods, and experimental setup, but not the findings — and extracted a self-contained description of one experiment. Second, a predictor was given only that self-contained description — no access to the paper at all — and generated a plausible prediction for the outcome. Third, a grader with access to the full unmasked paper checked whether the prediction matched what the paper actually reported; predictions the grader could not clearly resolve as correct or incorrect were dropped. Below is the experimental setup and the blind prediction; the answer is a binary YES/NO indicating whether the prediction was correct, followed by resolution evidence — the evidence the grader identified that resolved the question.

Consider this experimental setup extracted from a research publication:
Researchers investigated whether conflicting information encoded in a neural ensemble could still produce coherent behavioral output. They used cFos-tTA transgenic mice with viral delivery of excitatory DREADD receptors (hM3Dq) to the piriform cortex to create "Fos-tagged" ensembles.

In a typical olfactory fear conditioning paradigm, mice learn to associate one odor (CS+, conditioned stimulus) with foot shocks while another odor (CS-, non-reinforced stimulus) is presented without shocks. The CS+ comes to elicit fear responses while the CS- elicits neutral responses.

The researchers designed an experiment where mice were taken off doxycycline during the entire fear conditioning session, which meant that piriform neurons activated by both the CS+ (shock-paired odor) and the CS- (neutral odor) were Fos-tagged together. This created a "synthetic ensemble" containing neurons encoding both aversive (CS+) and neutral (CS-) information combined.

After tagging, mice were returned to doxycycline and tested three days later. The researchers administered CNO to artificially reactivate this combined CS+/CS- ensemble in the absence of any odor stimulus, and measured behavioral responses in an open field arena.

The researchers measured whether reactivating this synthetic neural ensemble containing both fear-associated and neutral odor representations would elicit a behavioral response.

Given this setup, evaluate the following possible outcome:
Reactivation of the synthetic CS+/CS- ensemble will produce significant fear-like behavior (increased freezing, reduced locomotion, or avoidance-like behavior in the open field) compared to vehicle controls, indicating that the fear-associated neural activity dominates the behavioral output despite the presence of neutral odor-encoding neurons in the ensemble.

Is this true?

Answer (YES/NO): NO